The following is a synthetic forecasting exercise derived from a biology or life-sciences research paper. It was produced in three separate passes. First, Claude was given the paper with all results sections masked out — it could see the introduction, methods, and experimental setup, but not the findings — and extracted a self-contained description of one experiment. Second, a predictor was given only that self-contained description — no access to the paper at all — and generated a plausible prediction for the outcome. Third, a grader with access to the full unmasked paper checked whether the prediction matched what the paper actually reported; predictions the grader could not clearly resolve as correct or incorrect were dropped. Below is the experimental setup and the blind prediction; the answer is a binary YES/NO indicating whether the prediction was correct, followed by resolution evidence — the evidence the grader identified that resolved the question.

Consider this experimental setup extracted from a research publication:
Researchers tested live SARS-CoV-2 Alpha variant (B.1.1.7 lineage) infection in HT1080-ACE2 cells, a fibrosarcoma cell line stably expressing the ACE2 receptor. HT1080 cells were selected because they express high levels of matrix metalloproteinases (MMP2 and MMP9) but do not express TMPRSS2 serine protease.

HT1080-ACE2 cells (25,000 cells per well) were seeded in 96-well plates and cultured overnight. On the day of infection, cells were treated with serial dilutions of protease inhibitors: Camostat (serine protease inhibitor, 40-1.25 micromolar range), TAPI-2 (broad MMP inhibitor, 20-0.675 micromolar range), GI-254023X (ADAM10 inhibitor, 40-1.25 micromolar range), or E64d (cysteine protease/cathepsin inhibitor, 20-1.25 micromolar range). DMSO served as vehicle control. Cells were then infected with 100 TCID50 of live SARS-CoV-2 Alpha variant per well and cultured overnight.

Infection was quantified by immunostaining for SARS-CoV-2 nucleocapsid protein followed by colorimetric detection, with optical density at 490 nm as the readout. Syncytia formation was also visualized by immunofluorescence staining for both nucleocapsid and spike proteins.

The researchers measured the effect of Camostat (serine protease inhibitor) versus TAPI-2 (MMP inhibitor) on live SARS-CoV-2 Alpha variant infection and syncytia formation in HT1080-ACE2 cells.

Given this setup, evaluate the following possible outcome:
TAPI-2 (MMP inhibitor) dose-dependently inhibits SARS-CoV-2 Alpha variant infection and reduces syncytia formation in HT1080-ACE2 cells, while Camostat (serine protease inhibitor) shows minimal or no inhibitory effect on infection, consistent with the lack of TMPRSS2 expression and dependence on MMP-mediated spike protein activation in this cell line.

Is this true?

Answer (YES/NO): NO